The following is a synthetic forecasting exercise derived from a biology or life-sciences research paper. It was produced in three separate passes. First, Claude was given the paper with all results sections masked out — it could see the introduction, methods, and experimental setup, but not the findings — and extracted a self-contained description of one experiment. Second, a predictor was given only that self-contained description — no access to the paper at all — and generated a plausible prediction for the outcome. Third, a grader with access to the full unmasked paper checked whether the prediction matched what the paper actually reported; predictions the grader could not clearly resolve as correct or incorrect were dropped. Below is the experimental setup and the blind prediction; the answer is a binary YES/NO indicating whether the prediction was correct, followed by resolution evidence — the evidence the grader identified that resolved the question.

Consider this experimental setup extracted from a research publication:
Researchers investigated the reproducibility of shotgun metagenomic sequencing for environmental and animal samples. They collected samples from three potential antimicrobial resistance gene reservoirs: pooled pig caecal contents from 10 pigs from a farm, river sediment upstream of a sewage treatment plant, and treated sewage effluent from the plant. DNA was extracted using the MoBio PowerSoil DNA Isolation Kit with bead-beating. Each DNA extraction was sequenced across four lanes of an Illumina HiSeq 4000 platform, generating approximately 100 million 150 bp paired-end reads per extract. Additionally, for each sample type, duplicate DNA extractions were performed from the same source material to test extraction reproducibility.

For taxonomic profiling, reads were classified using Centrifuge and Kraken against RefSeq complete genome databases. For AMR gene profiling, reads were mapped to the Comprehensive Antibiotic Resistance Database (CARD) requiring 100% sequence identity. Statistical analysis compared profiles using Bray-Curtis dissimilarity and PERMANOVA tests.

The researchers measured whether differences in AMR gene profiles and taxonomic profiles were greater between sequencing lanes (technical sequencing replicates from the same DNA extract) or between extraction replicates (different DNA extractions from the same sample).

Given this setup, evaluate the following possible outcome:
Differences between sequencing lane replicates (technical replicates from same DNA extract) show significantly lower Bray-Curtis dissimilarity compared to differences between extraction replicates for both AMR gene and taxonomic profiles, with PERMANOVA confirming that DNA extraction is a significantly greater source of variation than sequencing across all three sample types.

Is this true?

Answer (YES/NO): NO